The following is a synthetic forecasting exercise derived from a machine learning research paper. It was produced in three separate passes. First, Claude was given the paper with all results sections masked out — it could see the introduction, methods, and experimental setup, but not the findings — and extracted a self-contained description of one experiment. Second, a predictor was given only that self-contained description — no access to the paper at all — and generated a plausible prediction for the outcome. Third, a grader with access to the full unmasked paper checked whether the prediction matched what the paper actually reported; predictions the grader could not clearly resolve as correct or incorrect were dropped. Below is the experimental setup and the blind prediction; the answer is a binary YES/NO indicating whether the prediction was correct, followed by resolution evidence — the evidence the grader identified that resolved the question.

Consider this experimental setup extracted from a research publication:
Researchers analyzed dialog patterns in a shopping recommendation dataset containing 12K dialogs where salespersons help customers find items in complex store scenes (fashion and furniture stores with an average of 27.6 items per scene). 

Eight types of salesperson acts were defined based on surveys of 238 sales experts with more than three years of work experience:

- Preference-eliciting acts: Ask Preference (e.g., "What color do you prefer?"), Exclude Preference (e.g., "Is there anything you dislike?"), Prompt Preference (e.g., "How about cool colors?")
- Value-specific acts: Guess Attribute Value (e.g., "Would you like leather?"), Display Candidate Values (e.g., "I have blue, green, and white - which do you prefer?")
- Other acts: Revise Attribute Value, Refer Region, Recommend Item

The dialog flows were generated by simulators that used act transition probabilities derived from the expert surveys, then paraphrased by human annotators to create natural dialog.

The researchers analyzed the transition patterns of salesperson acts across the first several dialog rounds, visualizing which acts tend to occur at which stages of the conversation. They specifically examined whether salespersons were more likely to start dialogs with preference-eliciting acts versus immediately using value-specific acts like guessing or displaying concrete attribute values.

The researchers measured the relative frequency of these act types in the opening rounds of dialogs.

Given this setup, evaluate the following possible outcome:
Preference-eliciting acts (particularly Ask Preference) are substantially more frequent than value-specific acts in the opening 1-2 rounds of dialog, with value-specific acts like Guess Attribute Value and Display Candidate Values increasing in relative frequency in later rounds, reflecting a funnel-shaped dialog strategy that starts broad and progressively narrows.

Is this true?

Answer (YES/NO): YES